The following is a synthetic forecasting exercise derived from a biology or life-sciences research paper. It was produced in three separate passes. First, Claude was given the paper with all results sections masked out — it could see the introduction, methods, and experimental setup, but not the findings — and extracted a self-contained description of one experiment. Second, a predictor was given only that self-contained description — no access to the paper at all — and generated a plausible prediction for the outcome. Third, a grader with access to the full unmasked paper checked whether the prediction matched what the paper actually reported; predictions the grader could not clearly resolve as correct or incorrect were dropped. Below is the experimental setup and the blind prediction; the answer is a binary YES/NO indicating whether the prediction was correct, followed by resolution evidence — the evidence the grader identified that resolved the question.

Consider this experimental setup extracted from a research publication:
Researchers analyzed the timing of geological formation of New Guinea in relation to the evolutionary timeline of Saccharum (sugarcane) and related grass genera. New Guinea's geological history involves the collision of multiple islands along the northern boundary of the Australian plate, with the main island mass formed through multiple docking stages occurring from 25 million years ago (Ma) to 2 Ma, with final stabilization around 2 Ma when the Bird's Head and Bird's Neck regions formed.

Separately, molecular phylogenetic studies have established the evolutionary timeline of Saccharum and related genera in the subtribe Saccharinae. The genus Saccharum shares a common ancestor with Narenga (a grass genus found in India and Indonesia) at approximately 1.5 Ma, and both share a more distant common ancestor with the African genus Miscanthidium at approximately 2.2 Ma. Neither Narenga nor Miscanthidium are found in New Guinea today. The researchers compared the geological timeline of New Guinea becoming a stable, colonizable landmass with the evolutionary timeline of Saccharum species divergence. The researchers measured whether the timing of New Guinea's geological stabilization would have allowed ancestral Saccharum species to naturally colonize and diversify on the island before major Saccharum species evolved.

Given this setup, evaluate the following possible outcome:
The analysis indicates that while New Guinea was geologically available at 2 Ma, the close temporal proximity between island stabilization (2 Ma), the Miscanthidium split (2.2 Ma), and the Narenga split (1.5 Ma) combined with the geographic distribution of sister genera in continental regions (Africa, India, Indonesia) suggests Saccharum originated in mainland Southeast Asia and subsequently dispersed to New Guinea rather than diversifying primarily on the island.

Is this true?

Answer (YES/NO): YES